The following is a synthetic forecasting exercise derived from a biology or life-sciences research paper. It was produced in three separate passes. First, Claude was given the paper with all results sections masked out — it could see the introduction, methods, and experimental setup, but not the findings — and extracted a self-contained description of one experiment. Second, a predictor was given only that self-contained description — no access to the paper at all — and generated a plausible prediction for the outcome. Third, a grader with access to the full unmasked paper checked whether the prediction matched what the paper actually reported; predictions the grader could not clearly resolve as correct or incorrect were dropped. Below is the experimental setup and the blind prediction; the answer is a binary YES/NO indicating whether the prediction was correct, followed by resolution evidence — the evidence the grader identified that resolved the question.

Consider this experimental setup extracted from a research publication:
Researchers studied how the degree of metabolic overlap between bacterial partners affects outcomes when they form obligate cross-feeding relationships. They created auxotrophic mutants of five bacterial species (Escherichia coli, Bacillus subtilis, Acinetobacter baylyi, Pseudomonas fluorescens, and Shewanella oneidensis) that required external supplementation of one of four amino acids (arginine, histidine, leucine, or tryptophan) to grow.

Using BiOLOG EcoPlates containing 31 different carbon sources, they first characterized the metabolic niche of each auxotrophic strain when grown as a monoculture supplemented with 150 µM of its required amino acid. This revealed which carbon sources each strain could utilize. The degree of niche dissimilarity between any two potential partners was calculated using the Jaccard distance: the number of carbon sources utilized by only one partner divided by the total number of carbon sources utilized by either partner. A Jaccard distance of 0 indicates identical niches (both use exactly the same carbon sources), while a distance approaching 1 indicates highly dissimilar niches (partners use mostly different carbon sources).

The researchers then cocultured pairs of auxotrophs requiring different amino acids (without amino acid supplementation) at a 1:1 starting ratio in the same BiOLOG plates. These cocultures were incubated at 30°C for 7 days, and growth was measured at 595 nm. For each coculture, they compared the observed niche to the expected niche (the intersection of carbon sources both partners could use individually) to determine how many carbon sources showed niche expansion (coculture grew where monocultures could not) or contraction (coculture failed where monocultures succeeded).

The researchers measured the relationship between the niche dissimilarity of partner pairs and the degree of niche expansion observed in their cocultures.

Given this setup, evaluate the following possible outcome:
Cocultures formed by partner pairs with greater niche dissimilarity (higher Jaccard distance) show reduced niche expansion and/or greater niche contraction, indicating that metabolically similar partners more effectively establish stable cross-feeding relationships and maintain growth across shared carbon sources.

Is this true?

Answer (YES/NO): NO